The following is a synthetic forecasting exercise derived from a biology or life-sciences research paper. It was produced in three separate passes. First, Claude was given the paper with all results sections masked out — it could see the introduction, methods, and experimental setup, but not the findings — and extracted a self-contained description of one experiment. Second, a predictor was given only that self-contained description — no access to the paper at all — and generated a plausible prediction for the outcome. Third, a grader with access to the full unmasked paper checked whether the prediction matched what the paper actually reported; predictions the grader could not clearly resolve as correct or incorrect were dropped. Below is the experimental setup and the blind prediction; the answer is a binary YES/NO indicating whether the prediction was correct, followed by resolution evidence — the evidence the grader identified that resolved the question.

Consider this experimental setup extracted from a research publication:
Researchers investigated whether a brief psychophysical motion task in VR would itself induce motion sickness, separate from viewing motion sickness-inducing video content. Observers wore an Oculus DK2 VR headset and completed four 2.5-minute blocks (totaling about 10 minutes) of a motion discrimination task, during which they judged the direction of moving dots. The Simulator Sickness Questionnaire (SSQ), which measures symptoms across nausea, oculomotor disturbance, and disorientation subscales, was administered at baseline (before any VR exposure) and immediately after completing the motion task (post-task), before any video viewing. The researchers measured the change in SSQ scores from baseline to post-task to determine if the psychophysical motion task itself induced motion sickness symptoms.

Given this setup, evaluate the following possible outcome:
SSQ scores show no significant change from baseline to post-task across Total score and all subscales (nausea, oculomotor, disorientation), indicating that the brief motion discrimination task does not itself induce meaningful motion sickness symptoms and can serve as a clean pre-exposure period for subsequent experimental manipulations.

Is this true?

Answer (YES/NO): NO